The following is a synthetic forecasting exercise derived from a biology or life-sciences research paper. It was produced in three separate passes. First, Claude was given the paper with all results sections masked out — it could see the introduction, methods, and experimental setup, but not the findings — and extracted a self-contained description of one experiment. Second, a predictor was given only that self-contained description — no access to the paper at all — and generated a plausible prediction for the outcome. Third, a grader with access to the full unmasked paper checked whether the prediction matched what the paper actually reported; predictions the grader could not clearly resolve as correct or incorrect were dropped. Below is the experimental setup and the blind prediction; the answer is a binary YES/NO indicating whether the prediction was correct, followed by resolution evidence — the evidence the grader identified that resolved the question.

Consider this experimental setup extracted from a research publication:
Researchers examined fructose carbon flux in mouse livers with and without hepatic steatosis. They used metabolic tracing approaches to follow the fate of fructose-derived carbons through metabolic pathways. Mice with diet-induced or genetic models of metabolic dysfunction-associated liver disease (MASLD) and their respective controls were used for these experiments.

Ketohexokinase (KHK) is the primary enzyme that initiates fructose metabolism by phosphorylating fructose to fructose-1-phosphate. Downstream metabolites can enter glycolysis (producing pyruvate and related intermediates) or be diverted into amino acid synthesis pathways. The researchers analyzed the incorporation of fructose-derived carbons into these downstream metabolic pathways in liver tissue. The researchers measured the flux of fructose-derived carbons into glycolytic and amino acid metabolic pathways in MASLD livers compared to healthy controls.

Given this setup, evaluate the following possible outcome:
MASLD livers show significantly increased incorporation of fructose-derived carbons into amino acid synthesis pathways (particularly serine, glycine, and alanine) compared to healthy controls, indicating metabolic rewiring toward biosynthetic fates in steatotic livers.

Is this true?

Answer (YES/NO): NO